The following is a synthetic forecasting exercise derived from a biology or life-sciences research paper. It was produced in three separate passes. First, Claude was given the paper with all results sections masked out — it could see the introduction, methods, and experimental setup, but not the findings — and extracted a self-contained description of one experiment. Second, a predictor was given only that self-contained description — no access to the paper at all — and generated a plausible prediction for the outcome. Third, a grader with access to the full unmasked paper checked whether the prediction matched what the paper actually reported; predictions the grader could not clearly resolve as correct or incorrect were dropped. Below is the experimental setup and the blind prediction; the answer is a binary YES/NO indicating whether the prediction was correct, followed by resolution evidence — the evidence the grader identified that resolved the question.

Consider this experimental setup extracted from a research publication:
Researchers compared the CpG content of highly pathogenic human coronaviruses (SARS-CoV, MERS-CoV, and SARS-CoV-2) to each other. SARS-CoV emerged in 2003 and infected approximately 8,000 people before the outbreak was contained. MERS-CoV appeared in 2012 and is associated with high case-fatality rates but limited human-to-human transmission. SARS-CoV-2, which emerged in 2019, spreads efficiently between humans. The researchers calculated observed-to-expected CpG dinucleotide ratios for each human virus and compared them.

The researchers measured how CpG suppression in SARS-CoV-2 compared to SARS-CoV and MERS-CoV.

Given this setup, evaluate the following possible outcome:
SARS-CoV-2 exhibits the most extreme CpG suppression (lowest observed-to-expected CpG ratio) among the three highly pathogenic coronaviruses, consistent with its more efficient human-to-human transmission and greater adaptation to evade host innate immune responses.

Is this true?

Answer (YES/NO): YES